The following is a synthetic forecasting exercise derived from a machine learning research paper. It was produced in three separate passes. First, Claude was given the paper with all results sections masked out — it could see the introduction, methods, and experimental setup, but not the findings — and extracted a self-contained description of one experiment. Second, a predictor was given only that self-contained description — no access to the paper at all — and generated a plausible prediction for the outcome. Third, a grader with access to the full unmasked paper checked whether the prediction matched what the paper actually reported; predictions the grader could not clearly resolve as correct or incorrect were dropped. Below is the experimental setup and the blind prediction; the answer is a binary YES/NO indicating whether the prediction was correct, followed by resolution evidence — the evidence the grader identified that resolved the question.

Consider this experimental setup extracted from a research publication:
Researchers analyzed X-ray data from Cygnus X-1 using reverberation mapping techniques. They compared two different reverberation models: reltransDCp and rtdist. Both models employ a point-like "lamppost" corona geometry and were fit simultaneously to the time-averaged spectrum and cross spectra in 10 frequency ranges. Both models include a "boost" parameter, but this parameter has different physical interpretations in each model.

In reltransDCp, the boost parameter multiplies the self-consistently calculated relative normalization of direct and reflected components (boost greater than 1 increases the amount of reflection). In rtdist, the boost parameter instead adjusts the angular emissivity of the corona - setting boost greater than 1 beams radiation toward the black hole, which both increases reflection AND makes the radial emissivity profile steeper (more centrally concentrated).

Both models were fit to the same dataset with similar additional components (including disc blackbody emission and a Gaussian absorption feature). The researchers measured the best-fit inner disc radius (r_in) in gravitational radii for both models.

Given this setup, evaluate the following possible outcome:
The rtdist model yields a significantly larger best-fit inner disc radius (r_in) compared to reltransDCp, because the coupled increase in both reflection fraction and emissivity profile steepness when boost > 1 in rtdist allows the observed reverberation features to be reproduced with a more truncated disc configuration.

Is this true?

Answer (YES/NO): NO